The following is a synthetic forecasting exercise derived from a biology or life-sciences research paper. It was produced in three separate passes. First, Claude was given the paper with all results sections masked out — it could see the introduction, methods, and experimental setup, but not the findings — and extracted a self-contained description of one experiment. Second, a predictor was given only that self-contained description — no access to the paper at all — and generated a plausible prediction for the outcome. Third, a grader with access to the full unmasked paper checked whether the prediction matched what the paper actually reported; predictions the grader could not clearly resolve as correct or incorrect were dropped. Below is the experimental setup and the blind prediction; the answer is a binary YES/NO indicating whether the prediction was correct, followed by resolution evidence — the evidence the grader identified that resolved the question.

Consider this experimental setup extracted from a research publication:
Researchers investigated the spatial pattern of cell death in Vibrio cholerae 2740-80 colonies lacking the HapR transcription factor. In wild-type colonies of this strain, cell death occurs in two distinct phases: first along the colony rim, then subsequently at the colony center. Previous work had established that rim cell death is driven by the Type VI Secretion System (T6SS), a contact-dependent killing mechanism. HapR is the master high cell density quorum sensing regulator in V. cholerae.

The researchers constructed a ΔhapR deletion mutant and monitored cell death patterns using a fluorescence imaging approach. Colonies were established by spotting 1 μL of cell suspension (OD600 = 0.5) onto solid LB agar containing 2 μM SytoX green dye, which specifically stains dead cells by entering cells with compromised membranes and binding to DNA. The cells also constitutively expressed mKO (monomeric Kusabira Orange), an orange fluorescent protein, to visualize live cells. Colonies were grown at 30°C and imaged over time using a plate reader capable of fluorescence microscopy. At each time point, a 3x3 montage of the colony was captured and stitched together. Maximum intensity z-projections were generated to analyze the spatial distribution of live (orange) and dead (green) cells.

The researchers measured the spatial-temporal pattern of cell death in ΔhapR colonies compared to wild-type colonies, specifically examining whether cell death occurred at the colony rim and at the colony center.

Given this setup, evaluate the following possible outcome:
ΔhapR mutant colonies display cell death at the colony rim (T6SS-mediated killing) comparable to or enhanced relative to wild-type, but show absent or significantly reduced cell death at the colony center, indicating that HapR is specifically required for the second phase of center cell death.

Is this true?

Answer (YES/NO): NO